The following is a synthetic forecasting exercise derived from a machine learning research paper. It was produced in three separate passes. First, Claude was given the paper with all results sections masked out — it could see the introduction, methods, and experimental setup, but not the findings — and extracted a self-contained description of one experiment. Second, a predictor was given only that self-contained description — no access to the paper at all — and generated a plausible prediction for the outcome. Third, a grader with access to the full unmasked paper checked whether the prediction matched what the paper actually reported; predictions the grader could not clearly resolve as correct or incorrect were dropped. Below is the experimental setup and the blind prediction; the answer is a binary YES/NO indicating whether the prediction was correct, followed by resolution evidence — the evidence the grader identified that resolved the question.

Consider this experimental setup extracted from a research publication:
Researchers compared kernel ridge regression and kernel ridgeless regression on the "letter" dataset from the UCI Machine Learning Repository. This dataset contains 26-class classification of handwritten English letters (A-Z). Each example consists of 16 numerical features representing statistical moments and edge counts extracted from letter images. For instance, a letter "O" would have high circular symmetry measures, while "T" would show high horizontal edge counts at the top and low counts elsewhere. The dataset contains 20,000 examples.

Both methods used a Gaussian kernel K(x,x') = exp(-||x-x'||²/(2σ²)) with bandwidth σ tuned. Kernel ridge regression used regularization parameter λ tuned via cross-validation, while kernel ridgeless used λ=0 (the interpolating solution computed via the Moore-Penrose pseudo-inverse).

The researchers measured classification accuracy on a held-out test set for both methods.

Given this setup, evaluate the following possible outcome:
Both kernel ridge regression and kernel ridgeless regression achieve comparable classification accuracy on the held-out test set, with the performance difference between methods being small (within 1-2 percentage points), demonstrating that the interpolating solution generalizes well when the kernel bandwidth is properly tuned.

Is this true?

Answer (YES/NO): YES